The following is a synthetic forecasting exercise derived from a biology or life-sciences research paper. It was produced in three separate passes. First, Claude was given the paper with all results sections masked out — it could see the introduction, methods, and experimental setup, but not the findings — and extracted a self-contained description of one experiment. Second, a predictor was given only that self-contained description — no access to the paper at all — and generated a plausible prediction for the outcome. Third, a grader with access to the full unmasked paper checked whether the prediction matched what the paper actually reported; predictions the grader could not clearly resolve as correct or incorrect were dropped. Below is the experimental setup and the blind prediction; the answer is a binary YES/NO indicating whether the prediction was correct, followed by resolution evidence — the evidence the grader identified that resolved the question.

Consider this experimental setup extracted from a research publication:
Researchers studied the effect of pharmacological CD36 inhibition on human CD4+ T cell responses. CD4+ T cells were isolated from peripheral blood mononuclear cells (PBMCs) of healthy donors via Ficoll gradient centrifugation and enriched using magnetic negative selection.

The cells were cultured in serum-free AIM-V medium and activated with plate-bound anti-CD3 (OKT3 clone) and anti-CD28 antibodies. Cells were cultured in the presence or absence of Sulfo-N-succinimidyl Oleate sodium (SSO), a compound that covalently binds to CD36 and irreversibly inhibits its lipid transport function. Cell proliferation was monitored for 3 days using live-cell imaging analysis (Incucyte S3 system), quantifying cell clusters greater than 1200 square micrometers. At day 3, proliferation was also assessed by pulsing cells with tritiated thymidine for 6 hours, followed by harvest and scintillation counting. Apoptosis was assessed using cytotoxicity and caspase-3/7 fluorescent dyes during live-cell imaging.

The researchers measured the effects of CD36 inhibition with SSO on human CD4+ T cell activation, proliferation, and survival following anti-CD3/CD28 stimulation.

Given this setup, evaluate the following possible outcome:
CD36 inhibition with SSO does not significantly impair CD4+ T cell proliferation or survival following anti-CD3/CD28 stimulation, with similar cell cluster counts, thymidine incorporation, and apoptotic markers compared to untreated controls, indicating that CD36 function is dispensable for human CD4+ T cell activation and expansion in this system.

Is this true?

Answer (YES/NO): YES